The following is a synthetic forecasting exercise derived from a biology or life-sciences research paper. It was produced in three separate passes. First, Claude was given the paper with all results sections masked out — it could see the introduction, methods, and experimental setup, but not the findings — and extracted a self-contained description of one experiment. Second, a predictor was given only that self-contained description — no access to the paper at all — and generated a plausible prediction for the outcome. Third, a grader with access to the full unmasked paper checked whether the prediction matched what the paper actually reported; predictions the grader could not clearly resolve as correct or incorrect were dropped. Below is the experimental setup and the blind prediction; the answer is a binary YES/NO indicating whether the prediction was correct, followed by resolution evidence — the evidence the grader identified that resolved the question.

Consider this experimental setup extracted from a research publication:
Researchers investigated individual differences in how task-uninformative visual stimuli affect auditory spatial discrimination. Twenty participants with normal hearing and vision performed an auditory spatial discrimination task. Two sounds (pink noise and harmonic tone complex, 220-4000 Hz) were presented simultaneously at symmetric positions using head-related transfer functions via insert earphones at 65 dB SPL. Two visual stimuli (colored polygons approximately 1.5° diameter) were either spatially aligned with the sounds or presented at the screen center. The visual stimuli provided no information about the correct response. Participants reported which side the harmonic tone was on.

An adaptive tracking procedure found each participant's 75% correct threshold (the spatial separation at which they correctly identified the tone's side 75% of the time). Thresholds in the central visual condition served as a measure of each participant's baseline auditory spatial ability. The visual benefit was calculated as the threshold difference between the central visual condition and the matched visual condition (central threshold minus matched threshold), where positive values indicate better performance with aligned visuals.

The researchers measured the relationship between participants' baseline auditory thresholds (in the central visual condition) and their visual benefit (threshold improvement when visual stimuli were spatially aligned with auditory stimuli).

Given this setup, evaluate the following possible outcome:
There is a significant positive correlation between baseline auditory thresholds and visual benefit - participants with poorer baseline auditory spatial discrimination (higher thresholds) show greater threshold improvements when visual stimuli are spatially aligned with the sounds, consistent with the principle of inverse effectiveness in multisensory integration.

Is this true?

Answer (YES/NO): YES